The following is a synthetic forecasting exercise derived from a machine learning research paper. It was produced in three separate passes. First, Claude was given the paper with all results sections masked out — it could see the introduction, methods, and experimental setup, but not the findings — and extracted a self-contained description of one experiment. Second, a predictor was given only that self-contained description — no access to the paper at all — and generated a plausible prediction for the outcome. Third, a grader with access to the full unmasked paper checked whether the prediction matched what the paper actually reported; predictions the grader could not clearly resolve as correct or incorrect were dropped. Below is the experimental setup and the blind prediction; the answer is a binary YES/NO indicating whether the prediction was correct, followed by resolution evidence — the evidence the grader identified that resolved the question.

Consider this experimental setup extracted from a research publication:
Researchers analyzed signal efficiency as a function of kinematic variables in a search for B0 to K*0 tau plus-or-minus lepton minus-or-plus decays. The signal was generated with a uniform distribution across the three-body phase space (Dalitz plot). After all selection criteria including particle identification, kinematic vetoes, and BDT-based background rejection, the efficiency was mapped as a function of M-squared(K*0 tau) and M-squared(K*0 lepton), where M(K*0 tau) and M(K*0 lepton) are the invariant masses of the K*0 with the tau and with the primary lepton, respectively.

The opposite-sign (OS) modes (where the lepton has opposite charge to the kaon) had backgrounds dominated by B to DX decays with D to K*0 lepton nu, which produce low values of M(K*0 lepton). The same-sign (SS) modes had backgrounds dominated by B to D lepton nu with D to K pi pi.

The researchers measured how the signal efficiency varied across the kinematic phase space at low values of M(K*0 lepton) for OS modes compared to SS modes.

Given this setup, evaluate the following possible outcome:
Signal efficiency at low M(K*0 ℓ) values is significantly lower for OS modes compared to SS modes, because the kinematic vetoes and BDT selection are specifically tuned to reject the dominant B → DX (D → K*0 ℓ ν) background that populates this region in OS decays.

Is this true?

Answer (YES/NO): YES